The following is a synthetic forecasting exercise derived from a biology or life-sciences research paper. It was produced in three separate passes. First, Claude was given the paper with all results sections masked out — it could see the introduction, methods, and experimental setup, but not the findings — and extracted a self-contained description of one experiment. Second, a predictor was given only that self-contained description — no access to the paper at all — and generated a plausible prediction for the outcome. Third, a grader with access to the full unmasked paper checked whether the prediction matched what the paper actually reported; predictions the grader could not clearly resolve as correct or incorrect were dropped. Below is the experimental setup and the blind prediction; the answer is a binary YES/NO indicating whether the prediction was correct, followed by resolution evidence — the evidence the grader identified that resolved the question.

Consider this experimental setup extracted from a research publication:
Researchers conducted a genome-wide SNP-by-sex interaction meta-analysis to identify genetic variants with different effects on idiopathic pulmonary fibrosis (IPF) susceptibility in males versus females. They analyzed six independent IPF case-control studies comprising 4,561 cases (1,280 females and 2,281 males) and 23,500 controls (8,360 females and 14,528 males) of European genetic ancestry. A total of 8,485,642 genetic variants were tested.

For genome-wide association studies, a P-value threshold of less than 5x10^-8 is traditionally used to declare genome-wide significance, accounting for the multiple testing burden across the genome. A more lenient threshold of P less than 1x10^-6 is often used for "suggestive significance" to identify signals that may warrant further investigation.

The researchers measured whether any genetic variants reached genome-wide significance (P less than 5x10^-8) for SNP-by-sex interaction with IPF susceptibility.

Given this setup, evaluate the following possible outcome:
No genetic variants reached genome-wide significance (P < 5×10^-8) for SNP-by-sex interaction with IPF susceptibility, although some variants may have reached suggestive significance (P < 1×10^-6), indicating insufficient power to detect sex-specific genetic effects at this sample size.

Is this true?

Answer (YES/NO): YES